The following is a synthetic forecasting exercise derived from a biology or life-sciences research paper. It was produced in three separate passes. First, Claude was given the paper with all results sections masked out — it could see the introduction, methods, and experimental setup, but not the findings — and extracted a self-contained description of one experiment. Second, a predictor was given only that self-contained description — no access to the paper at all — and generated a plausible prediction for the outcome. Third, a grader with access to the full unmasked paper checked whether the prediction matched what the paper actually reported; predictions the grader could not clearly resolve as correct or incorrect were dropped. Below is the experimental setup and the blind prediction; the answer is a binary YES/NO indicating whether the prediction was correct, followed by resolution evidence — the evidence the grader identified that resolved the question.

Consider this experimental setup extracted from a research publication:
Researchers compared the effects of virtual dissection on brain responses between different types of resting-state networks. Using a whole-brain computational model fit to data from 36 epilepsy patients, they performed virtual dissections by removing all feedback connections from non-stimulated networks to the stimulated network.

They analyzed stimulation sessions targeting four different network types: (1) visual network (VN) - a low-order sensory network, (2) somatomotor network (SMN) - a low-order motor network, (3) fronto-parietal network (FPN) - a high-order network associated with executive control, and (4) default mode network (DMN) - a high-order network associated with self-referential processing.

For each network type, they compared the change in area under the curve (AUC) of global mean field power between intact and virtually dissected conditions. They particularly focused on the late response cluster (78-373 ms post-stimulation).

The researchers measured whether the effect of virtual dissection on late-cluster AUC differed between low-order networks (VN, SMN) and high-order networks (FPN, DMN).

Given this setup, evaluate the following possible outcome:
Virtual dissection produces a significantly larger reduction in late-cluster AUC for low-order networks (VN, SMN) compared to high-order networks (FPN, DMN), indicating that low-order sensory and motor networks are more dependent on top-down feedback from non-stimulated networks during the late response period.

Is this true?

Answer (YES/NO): NO